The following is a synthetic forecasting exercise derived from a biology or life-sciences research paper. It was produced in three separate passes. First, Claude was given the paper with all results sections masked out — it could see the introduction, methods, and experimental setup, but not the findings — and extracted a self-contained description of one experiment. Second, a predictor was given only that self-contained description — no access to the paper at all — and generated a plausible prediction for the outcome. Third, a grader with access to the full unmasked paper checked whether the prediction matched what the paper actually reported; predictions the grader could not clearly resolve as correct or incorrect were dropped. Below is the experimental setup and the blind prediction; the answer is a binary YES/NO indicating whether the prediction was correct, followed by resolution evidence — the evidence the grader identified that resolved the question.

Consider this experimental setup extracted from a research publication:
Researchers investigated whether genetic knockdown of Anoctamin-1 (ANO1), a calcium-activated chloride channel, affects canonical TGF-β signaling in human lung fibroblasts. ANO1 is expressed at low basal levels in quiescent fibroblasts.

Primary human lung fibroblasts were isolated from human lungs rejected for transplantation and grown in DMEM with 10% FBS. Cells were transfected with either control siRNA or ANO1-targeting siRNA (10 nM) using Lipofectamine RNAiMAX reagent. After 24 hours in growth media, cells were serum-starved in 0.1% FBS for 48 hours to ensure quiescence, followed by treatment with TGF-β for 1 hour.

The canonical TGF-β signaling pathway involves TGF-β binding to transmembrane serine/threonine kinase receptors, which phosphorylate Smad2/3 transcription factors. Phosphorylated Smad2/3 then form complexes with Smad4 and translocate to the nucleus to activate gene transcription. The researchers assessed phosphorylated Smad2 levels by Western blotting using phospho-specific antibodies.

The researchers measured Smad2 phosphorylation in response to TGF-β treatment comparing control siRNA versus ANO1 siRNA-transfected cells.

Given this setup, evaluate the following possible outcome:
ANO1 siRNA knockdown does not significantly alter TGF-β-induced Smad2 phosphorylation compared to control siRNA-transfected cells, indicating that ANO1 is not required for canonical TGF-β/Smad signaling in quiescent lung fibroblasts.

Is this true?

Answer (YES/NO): YES